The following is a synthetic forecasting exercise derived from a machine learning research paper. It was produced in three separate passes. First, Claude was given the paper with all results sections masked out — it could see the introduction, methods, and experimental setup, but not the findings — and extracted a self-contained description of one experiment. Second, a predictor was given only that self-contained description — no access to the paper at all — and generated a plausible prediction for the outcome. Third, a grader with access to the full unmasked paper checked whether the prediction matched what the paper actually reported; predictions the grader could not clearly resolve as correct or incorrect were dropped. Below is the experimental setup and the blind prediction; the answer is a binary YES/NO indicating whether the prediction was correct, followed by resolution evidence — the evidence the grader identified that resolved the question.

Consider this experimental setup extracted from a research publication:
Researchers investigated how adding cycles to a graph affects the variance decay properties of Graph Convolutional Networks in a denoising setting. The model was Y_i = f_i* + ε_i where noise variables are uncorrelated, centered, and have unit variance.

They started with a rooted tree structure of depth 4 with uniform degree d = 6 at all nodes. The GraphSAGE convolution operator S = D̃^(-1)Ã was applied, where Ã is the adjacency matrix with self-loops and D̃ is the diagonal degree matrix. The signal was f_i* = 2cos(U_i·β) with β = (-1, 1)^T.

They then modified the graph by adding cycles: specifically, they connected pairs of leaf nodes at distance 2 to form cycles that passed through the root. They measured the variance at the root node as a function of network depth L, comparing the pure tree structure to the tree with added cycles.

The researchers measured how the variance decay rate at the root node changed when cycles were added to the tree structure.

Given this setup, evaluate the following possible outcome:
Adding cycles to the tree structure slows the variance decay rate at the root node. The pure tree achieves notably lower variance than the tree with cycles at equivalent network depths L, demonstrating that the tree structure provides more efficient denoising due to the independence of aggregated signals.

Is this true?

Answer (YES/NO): YES